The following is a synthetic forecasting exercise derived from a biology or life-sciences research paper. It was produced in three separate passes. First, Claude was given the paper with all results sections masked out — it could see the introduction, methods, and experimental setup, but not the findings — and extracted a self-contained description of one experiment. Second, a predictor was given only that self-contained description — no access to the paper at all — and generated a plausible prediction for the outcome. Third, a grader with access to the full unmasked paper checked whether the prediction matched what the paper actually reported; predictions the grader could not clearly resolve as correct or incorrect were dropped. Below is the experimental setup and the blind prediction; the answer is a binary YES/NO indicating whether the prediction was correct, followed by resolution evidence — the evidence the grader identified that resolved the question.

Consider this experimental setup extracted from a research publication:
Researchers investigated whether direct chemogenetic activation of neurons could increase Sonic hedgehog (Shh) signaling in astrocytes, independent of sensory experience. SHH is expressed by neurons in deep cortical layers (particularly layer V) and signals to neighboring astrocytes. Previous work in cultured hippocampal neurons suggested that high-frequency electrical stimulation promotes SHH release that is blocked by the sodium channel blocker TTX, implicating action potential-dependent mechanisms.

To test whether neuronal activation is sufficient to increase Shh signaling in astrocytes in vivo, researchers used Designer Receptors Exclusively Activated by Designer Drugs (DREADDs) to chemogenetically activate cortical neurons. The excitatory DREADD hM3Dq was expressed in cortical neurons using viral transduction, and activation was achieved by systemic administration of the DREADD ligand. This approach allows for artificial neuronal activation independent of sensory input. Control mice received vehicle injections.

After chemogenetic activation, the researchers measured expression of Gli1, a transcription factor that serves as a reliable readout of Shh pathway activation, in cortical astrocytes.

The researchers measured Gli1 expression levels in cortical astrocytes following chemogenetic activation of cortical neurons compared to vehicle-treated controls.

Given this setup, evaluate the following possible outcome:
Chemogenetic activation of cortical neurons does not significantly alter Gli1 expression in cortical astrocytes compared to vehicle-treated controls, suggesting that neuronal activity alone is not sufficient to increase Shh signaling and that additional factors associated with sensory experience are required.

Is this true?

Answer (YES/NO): NO